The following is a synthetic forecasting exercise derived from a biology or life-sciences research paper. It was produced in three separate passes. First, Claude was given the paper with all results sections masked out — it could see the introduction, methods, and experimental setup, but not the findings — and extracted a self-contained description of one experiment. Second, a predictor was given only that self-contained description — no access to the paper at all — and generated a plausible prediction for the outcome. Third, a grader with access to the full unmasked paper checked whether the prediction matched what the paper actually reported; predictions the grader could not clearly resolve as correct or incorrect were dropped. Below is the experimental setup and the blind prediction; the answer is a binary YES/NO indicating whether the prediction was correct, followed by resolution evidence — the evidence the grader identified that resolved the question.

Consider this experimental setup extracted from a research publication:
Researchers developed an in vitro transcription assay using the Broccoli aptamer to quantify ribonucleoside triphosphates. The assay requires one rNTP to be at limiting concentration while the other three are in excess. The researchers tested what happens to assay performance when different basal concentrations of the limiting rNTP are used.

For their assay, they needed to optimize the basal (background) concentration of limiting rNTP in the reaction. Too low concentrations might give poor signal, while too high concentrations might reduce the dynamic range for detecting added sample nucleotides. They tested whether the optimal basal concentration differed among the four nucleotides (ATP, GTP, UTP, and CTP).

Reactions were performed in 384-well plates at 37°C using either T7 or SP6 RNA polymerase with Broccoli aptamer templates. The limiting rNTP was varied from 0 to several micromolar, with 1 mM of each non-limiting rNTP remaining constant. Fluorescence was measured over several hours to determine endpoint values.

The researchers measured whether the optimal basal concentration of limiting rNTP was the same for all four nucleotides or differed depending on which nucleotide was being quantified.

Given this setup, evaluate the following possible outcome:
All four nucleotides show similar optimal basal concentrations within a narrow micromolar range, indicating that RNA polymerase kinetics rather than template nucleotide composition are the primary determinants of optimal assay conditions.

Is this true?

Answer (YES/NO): NO